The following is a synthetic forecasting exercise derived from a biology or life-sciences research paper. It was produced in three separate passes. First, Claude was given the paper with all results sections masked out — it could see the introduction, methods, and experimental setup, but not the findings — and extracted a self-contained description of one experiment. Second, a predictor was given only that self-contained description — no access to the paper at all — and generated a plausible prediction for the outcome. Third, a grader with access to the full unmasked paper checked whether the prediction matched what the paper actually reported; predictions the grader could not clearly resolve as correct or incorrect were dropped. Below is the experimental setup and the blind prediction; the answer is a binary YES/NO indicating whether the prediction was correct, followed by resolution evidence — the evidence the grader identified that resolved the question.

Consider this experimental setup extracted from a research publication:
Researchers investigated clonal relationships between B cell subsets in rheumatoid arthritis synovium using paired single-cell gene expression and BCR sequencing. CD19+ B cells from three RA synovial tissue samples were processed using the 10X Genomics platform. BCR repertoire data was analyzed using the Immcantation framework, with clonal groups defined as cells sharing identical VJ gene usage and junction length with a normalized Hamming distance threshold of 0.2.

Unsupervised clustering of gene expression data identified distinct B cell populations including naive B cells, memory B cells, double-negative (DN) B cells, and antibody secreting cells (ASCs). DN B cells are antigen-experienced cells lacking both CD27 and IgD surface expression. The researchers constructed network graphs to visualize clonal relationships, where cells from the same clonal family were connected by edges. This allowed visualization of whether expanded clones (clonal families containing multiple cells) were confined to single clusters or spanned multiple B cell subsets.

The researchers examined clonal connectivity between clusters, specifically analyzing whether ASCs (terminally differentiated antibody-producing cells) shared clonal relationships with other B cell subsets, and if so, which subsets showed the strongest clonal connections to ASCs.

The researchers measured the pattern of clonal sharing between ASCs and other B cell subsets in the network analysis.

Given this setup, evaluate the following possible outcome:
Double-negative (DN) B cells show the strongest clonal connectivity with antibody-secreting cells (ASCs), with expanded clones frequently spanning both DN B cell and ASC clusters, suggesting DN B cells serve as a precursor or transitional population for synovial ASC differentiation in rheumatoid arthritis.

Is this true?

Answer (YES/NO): YES